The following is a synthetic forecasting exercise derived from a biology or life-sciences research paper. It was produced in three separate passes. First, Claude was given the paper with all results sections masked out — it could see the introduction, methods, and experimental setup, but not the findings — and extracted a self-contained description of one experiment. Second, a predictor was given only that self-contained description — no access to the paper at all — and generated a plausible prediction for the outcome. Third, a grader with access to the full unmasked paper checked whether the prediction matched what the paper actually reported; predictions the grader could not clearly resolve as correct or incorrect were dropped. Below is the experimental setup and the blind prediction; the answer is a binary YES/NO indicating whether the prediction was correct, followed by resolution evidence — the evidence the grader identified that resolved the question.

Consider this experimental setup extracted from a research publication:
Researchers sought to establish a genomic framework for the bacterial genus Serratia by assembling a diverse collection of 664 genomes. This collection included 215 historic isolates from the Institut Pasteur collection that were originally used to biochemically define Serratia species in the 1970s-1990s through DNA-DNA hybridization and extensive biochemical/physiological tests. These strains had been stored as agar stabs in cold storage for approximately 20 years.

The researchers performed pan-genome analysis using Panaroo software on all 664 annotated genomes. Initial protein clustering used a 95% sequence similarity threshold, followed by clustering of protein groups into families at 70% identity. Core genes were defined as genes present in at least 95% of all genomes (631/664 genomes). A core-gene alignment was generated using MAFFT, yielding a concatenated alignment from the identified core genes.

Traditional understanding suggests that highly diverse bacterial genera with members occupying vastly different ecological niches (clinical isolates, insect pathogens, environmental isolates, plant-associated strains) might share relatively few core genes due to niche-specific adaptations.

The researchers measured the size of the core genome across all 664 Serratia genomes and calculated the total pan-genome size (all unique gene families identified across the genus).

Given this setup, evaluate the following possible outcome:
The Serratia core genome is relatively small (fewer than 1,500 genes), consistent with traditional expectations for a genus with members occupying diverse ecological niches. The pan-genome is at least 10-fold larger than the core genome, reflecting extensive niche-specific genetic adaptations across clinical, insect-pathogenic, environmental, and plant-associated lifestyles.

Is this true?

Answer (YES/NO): NO